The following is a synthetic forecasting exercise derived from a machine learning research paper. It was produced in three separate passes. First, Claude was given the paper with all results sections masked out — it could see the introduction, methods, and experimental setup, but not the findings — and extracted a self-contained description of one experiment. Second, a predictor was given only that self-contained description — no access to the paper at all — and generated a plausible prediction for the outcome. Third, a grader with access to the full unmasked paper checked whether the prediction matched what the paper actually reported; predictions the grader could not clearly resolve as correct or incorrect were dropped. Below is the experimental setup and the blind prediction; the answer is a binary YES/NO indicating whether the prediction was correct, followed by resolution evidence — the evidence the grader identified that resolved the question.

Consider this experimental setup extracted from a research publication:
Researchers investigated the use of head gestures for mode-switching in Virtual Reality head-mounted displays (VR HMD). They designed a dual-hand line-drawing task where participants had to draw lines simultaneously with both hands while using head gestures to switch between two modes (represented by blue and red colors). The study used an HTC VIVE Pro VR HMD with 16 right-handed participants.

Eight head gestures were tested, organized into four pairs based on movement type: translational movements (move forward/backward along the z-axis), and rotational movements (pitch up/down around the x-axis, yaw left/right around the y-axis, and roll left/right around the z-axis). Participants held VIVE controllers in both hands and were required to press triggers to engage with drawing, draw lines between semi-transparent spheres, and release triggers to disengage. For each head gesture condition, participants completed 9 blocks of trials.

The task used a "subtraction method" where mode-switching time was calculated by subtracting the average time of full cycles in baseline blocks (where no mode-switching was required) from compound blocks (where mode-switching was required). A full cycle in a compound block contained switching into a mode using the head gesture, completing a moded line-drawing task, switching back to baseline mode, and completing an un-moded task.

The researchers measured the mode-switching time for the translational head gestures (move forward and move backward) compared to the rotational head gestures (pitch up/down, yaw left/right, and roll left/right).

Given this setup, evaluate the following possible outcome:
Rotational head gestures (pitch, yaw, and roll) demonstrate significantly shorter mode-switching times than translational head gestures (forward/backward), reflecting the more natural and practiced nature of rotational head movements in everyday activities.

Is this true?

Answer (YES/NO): NO